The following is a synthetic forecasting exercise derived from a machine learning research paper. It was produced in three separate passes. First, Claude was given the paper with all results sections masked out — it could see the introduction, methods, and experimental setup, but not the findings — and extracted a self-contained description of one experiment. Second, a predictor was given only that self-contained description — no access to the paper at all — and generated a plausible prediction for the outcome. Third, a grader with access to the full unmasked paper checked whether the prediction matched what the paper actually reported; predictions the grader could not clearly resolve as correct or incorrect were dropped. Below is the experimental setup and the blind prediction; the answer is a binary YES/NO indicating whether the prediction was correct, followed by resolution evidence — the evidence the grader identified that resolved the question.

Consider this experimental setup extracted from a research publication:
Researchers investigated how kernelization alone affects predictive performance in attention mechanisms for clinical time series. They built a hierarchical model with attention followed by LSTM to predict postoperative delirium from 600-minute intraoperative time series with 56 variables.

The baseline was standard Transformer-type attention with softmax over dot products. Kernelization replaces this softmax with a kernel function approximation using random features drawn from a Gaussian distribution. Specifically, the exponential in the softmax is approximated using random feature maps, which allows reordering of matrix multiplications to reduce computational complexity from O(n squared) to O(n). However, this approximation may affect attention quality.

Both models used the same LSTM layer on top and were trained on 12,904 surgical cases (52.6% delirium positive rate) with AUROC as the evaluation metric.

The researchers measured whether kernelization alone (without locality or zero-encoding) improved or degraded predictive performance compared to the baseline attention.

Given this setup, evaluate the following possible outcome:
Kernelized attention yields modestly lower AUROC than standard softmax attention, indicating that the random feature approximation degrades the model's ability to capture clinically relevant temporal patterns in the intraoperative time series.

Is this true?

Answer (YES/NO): NO